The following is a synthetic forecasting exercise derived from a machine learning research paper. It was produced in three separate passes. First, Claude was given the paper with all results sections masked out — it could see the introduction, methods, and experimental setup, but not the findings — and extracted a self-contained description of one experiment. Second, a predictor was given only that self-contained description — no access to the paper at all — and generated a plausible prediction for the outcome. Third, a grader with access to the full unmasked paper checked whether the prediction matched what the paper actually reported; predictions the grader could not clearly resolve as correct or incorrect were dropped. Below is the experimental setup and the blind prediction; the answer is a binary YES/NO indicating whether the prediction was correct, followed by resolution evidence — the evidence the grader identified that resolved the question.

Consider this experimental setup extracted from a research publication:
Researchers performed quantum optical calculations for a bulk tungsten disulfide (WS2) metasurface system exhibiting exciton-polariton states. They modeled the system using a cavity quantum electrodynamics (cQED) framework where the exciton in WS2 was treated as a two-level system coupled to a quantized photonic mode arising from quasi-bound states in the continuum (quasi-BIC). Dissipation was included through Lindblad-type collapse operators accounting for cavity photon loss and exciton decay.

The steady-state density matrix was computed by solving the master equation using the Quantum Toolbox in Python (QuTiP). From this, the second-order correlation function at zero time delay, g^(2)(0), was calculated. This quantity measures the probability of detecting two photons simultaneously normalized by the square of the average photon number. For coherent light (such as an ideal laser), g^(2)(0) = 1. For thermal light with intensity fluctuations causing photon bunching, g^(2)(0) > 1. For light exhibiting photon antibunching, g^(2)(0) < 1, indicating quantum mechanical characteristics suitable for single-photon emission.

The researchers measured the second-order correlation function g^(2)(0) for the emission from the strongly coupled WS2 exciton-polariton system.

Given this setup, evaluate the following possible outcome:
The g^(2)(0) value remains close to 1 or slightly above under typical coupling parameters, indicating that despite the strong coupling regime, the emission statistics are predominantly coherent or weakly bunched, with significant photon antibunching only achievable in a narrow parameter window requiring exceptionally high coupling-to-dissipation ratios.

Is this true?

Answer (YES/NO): NO